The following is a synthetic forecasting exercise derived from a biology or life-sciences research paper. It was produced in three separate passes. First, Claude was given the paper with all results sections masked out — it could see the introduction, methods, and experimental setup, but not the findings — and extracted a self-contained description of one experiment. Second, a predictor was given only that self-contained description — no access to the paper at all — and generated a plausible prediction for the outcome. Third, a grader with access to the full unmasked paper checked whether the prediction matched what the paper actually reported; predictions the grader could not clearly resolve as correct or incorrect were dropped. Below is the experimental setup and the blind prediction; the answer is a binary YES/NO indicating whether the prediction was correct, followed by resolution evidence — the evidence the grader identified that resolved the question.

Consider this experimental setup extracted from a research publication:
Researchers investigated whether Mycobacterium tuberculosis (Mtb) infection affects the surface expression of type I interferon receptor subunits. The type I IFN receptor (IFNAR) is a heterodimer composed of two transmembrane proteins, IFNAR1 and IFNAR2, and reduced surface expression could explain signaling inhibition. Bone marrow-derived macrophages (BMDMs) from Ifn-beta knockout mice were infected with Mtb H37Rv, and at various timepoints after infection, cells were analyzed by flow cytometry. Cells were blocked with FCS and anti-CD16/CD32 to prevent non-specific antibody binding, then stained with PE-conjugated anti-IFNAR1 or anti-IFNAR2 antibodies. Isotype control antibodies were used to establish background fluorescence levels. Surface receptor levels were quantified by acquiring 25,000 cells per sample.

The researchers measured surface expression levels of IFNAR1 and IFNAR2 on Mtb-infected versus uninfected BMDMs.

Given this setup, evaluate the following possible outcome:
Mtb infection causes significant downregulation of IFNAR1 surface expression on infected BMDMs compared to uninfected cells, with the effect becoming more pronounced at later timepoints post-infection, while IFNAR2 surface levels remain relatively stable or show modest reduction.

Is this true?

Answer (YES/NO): NO